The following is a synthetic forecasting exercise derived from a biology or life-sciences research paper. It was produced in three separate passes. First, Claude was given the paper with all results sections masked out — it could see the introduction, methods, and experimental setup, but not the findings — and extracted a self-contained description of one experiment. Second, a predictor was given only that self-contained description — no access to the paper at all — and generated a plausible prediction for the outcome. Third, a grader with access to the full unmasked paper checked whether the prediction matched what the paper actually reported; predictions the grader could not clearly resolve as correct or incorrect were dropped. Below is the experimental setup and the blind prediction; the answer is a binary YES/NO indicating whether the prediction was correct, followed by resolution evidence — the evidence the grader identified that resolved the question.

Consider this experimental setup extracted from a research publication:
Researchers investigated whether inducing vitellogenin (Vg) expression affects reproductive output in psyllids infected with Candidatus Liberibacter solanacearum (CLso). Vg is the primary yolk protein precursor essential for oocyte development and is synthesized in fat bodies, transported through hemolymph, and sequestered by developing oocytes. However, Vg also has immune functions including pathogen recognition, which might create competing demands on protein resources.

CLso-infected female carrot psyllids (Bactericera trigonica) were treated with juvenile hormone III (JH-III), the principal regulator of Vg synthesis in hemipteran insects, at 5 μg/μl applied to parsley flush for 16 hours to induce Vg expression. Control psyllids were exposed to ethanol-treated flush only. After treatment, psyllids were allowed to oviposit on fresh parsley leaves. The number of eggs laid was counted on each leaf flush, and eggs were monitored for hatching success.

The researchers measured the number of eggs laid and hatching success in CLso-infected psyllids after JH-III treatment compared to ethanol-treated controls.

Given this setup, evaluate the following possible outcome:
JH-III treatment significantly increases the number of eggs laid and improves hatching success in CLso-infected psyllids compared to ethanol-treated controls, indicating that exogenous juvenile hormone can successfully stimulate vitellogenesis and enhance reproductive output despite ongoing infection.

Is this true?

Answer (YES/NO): NO